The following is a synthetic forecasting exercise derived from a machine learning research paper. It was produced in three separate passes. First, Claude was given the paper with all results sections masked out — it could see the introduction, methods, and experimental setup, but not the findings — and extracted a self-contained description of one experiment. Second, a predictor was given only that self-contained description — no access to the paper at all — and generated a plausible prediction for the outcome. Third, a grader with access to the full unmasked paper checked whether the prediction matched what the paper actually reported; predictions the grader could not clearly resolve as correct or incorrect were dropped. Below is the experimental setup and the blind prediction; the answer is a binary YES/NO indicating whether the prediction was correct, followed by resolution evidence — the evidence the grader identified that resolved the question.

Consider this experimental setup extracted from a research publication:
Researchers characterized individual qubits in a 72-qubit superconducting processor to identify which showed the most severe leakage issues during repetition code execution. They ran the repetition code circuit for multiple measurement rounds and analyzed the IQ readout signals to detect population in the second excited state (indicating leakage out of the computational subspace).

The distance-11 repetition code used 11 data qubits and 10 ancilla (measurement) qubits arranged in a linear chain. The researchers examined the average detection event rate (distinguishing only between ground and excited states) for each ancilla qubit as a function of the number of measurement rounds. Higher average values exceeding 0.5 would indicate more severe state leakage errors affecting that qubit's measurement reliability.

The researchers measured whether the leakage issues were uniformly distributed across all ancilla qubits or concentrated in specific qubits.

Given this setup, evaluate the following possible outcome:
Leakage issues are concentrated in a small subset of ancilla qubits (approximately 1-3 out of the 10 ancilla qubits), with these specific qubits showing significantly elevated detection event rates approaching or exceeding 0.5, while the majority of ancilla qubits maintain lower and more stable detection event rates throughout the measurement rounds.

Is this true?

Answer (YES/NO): YES